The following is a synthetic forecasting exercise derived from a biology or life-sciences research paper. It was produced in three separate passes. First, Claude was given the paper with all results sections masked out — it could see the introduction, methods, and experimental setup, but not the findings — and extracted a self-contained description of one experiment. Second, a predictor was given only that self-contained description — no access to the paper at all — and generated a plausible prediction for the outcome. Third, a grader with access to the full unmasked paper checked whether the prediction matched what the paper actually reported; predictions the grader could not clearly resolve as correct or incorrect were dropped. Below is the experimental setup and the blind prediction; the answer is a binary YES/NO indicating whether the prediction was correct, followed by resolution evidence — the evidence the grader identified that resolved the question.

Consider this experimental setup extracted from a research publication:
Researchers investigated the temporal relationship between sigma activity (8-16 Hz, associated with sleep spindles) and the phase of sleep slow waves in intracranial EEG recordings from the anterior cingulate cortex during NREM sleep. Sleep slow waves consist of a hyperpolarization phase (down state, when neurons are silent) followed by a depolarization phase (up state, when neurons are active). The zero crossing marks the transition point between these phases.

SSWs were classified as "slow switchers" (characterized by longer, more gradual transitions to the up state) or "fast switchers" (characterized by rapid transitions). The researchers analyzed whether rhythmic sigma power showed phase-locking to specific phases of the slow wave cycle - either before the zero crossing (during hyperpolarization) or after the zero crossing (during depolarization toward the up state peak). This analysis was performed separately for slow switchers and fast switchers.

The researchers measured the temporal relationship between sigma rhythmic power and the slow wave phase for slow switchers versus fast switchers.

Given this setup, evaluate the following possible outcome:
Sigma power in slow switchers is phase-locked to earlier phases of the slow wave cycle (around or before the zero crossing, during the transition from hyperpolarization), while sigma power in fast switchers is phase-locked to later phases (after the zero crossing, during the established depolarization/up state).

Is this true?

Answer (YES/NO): NO